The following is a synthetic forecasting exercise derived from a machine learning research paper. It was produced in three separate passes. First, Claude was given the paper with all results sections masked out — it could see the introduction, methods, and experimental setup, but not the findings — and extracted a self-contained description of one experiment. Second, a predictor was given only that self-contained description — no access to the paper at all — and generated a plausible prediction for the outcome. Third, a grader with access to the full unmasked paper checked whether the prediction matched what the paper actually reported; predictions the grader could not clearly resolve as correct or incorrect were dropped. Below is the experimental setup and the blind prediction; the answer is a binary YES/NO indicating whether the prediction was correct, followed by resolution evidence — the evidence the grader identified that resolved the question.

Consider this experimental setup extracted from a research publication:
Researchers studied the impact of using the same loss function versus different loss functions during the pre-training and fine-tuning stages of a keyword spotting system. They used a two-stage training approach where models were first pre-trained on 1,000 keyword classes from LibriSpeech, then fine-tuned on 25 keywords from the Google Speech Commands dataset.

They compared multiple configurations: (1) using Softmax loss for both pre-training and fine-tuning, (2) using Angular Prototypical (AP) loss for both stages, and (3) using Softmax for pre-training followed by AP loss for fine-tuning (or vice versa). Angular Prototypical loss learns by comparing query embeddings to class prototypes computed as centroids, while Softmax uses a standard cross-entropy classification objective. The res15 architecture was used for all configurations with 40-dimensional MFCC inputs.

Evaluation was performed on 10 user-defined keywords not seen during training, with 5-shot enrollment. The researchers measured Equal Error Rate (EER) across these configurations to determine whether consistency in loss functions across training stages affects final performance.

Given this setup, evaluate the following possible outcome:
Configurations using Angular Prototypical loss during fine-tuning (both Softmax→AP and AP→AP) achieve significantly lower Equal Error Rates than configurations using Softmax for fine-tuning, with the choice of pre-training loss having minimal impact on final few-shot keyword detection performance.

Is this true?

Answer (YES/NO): NO